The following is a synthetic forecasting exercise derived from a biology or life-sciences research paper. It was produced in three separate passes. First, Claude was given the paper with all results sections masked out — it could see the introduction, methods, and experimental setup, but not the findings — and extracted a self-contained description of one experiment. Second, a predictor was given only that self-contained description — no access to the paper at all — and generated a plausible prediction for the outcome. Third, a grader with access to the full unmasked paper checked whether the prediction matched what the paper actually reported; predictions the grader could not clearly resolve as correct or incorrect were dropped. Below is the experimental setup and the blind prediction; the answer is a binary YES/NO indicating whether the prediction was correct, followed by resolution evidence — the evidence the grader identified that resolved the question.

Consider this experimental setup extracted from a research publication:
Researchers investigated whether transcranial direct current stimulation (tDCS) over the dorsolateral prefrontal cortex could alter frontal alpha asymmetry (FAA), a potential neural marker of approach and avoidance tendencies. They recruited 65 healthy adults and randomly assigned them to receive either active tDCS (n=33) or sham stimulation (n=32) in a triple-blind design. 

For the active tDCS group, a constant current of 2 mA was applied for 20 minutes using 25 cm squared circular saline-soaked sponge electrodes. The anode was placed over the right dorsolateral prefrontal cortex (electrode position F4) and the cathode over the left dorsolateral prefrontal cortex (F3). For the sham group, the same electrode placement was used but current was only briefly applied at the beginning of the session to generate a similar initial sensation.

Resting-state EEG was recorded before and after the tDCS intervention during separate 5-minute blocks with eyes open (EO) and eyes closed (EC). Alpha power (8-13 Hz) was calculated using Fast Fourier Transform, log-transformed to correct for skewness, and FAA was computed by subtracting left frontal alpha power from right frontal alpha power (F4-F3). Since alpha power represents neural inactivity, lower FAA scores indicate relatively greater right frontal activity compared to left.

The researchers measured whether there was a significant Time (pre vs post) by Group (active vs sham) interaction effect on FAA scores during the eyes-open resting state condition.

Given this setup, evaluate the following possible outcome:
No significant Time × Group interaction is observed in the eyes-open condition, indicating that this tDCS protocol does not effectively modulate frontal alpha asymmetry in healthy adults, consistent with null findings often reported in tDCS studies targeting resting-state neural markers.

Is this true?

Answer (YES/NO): YES